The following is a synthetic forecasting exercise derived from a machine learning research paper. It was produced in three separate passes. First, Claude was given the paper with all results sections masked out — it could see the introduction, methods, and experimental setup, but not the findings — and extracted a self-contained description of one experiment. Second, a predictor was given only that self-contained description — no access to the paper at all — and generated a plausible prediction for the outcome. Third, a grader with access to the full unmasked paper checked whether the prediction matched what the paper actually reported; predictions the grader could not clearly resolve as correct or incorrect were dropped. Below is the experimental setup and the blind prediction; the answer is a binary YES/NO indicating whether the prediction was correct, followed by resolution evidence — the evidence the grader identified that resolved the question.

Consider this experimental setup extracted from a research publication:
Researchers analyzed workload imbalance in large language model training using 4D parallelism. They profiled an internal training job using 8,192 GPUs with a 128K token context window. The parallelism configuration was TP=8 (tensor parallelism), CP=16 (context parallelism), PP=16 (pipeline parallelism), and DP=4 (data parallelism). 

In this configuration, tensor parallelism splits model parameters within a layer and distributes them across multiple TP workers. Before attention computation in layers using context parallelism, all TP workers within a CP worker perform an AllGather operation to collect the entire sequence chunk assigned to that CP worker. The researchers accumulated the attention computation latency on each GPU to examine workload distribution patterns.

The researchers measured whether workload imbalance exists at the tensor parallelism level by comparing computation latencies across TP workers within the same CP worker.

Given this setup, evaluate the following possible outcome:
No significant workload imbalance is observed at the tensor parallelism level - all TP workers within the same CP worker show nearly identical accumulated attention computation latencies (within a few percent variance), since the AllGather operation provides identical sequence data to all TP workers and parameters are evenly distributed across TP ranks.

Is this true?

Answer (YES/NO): YES